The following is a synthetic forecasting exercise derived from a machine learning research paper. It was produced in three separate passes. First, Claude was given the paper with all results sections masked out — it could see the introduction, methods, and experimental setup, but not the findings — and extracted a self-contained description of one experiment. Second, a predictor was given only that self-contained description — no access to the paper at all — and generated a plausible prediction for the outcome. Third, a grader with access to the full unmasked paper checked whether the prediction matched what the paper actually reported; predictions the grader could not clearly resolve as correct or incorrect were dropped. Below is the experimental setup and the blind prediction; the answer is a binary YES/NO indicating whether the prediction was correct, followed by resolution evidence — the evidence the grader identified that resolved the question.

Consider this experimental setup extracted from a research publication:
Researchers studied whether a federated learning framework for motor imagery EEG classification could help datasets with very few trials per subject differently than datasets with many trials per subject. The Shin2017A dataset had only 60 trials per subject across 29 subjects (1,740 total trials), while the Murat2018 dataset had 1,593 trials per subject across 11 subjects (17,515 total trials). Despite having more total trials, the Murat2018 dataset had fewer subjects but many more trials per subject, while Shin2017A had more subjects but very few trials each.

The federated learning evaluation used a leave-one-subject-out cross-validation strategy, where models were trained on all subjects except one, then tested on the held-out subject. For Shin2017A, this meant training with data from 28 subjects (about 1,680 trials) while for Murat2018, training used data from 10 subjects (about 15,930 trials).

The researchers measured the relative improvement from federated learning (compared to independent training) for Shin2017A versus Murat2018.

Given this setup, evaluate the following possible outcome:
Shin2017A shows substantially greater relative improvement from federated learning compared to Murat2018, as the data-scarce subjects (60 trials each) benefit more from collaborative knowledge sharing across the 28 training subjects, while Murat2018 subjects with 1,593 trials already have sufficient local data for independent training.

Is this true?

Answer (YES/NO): YES